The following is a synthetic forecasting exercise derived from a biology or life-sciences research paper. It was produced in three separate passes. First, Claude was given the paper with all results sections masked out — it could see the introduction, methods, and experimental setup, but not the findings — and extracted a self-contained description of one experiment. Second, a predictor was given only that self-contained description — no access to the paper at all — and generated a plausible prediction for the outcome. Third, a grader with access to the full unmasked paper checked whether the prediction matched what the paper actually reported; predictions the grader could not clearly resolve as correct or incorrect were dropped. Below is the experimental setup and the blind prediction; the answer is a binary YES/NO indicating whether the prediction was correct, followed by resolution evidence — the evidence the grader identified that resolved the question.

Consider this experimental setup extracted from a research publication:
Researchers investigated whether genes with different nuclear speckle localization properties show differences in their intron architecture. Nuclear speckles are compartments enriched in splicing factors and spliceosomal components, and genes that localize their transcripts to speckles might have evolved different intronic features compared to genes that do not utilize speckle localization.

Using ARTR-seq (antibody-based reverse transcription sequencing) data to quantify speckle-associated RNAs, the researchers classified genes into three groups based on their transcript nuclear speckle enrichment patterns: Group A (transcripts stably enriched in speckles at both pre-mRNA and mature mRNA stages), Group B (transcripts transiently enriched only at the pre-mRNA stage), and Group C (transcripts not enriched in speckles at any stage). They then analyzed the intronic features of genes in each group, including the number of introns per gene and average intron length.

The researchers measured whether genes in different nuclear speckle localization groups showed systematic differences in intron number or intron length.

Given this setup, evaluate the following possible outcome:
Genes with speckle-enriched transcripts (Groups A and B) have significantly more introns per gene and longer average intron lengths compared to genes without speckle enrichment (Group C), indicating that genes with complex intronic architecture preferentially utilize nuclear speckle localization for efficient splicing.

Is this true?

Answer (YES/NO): NO